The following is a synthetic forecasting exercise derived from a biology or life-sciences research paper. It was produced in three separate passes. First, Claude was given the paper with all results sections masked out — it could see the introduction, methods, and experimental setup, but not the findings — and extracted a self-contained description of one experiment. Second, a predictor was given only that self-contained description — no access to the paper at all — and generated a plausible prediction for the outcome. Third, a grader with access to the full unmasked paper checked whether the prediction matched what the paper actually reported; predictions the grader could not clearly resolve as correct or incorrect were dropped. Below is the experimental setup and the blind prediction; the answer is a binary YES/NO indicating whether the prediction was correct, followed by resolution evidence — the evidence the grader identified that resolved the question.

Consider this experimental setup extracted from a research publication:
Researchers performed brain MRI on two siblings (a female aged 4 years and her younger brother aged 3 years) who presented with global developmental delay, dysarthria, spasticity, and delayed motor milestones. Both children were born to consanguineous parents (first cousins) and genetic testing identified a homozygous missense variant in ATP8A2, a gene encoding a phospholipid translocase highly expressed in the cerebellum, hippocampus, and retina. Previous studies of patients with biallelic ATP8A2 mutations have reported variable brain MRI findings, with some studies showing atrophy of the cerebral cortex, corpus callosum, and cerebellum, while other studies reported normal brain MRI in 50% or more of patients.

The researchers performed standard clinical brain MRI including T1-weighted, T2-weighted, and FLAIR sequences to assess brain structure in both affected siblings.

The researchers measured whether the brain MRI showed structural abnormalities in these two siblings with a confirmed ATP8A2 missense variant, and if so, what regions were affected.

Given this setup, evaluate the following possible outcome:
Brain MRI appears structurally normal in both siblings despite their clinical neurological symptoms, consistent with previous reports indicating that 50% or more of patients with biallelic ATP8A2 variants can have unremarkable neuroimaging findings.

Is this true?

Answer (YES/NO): NO